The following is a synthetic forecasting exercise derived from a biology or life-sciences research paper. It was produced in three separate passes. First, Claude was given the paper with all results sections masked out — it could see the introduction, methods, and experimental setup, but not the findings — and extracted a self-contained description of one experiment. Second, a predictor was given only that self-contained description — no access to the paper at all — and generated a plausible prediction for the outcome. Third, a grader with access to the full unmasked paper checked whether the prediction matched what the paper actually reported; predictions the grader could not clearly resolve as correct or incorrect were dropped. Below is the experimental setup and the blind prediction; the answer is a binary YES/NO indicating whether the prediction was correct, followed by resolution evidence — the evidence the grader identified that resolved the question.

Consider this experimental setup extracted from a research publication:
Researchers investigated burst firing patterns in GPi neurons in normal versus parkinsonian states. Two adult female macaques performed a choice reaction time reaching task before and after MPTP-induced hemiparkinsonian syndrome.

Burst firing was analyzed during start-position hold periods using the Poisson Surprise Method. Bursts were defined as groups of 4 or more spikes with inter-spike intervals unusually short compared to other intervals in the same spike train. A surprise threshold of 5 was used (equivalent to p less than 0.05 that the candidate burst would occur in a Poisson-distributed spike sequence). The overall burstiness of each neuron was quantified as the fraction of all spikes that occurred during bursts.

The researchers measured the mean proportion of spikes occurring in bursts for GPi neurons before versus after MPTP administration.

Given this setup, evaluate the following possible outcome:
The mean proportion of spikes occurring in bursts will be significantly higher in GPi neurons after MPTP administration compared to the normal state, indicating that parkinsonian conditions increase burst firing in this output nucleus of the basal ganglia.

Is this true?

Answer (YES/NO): YES